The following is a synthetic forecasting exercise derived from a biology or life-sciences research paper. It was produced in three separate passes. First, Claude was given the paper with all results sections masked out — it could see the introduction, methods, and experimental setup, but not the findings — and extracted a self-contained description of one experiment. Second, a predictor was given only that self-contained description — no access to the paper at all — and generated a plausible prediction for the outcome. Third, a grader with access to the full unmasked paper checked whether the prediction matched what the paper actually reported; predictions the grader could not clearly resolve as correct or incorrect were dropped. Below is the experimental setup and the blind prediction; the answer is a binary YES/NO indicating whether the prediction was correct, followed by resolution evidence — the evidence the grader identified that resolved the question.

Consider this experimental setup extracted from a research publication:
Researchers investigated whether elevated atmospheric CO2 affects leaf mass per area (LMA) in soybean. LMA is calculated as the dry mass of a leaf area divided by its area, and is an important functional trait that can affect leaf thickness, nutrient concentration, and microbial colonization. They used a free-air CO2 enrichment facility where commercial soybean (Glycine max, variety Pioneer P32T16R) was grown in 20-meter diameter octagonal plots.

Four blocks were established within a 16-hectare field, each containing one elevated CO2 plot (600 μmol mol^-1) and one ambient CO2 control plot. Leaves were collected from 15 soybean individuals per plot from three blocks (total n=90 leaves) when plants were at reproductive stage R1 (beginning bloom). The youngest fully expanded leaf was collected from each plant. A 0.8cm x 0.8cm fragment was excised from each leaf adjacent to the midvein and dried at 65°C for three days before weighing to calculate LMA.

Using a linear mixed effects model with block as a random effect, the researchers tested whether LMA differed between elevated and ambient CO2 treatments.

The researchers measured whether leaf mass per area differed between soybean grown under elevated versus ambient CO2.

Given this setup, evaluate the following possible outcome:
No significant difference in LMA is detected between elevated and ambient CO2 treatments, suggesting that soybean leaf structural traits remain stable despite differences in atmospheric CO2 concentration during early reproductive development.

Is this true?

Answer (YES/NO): NO